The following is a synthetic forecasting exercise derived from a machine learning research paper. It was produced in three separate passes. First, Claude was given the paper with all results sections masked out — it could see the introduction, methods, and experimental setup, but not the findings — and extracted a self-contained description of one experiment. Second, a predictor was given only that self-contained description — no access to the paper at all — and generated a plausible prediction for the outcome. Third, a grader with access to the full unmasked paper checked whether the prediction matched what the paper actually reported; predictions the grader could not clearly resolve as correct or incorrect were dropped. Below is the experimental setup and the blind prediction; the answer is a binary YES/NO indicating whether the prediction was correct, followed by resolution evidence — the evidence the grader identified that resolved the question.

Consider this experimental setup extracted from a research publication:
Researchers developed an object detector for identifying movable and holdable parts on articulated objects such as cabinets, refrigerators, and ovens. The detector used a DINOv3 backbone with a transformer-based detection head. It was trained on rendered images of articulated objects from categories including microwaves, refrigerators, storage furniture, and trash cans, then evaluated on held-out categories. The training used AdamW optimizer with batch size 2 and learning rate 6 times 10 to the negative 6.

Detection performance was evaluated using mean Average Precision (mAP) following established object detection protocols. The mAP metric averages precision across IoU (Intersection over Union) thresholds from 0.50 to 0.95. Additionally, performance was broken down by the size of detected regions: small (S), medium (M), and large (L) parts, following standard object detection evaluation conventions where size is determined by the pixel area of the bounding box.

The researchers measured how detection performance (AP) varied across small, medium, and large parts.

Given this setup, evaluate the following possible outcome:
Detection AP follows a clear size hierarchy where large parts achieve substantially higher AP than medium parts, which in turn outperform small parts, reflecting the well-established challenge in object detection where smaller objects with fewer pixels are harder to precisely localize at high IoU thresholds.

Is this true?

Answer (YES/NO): YES